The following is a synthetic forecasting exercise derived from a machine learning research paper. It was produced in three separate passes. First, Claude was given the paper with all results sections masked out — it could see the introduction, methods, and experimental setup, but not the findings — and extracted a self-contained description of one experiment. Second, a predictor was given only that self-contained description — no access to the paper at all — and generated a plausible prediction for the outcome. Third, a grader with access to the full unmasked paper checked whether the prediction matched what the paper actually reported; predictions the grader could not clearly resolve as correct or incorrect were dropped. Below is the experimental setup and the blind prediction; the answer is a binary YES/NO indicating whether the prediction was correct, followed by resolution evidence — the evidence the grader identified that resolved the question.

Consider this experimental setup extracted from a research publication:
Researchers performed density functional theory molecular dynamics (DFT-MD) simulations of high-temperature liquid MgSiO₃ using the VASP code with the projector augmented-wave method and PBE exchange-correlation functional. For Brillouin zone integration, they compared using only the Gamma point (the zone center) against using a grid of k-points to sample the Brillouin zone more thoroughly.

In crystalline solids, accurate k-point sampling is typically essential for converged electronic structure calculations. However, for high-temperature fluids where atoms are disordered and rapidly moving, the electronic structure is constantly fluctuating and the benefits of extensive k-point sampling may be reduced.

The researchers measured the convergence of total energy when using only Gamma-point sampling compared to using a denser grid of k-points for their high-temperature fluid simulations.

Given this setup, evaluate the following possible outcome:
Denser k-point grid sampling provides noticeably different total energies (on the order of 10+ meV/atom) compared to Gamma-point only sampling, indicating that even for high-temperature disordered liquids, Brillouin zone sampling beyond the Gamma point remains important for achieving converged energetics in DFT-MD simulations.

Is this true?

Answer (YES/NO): NO